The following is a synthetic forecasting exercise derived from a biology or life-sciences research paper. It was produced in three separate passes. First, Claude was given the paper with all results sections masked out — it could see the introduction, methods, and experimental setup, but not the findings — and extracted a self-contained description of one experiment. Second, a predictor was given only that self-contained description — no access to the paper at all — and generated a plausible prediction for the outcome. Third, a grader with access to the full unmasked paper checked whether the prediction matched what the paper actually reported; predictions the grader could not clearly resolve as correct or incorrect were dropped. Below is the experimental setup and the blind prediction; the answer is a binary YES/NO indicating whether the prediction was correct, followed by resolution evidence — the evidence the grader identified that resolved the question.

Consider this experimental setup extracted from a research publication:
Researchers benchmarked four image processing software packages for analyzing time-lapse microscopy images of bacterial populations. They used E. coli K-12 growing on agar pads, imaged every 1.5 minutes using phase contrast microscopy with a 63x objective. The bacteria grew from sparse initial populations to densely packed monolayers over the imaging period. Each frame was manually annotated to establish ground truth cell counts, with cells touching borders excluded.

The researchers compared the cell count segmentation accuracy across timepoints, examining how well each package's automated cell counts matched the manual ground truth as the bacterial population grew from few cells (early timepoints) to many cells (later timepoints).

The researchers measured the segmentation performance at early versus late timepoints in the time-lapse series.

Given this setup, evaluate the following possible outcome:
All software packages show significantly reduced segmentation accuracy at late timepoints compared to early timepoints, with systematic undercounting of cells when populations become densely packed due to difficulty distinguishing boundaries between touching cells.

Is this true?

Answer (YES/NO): NO